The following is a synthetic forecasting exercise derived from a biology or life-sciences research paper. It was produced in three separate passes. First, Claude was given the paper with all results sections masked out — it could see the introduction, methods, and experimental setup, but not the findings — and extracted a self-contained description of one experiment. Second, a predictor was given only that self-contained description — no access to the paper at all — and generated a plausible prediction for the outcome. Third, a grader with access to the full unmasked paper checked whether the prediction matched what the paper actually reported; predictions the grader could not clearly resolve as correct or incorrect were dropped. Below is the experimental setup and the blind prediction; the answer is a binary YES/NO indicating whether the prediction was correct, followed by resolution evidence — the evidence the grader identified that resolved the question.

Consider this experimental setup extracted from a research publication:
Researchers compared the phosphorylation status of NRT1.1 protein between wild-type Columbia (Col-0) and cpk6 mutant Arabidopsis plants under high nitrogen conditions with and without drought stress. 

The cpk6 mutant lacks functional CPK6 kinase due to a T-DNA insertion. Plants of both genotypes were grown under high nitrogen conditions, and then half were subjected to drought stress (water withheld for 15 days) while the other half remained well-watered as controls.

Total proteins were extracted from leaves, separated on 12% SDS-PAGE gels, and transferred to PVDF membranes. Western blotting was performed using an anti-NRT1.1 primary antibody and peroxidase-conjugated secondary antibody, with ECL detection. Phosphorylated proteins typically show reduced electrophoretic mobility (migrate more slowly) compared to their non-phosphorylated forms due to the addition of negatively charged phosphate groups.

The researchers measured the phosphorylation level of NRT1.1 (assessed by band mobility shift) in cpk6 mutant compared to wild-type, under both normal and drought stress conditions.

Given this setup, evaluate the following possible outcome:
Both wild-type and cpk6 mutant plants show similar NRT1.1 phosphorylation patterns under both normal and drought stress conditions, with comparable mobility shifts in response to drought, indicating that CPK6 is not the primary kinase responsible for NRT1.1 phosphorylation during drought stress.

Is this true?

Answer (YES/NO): NO